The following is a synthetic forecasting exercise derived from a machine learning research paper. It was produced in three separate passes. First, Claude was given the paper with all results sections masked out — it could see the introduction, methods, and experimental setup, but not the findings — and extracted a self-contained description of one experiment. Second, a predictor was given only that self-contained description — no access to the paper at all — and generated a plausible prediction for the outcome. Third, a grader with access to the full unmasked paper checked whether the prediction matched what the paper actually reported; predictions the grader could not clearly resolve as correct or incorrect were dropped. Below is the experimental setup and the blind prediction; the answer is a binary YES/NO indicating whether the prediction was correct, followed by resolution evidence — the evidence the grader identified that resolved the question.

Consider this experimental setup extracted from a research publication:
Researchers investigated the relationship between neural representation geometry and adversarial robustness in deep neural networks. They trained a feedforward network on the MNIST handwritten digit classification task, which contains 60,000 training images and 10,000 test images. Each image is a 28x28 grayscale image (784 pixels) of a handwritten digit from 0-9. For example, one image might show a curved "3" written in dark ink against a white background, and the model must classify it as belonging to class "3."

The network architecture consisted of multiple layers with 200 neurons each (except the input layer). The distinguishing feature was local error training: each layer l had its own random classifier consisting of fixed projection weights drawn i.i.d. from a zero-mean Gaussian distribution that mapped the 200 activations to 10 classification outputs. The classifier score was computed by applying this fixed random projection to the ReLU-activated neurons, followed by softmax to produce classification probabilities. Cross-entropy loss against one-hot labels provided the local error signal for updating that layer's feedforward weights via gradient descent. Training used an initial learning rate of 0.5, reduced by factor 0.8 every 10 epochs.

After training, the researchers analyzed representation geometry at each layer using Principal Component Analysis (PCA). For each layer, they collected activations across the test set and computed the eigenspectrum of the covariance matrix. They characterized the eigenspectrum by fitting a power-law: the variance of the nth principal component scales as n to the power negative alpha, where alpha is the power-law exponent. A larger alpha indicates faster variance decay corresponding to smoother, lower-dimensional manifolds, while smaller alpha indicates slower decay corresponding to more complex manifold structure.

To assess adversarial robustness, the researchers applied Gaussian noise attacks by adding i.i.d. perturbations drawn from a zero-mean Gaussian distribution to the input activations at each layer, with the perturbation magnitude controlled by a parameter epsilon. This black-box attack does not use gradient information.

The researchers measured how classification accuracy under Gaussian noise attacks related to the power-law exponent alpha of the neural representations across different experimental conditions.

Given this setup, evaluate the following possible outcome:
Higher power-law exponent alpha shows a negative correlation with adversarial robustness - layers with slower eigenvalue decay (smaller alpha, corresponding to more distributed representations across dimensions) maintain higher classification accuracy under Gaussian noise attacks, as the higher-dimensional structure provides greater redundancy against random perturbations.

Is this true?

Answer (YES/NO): NO